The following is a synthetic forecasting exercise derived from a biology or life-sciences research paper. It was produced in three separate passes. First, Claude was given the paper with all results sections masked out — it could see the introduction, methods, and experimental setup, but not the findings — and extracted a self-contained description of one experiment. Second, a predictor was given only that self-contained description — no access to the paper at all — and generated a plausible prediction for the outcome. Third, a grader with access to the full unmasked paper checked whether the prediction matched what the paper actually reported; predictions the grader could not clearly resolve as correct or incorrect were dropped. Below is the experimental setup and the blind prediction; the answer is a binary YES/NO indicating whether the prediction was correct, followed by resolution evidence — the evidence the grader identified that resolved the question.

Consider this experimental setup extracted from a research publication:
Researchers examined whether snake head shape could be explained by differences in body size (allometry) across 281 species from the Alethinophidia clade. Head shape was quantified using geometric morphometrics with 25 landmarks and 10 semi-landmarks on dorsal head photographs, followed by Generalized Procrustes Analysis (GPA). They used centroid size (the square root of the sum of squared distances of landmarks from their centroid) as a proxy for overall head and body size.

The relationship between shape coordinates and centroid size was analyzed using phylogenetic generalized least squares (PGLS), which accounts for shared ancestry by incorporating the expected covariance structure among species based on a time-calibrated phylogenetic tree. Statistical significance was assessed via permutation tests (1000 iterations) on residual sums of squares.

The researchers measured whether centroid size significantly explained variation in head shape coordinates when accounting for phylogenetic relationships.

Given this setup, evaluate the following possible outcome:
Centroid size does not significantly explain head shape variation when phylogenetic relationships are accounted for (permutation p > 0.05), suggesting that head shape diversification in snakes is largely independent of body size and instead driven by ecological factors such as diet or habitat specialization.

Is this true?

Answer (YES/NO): NO